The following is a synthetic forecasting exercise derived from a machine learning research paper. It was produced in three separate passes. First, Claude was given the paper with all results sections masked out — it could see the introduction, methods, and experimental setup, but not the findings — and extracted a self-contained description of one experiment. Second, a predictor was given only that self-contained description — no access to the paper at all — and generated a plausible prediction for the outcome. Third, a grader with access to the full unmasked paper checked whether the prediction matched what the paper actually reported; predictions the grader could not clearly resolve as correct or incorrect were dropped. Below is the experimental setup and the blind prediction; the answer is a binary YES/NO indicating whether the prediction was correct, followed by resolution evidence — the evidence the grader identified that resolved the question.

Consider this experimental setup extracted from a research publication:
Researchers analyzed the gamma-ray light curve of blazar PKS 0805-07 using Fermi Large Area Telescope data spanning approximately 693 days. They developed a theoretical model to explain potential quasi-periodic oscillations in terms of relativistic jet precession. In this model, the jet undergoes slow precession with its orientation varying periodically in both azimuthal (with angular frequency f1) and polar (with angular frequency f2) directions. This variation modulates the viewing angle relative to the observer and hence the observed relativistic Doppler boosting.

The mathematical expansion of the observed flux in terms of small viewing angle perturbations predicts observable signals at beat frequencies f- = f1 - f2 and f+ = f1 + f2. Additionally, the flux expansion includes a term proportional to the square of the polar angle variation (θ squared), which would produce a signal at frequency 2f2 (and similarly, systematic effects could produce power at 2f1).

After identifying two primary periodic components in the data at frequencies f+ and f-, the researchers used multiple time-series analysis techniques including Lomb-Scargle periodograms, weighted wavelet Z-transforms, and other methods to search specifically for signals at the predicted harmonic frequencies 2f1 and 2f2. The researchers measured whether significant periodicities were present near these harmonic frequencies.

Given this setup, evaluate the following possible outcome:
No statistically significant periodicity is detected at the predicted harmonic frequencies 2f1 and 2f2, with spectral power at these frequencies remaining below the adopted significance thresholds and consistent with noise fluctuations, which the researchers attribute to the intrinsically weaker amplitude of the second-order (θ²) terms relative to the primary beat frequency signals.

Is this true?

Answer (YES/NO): YES